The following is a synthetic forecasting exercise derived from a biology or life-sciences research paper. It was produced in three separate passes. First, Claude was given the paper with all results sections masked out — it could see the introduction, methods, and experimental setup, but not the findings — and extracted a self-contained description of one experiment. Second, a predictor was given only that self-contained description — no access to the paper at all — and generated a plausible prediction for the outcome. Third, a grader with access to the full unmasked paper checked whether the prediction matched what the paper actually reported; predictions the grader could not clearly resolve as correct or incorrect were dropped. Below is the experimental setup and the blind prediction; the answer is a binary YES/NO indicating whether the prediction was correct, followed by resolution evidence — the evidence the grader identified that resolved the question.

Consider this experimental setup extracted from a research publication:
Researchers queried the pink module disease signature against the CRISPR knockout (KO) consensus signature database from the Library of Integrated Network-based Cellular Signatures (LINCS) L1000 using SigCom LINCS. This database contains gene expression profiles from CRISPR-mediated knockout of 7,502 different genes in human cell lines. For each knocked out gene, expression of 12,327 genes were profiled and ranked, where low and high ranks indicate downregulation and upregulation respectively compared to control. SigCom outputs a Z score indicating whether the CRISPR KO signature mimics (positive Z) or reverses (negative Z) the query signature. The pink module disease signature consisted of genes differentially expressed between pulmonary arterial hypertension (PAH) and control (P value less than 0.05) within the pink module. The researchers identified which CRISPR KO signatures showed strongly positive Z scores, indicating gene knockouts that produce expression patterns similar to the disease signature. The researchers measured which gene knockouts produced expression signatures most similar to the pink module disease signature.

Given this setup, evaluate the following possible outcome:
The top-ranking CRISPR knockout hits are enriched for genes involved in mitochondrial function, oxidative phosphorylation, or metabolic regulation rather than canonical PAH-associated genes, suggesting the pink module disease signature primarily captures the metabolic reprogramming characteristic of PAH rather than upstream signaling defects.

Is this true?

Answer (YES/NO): NO